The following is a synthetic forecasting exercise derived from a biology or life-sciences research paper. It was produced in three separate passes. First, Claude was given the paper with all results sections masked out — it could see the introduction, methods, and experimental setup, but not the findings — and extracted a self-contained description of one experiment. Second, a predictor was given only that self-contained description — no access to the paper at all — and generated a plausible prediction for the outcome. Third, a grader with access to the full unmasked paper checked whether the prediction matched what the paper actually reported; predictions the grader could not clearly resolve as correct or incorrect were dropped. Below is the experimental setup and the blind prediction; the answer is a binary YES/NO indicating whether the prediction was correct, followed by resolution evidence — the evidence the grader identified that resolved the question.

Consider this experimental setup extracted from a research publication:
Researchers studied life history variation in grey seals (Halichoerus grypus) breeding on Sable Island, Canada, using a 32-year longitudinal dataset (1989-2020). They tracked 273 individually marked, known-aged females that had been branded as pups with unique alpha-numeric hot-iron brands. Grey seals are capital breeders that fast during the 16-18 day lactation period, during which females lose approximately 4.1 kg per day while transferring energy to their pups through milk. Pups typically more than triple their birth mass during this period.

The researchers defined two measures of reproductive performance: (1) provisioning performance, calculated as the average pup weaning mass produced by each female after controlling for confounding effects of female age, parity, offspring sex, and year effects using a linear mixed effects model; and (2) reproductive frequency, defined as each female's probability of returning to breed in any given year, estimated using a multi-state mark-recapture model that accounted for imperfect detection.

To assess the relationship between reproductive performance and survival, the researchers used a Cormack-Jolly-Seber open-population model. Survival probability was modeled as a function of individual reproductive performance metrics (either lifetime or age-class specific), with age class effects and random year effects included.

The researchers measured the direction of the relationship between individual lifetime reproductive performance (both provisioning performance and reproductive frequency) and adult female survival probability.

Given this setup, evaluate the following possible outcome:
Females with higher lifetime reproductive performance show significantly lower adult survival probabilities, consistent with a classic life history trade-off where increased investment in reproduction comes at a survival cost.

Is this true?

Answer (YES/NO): NO